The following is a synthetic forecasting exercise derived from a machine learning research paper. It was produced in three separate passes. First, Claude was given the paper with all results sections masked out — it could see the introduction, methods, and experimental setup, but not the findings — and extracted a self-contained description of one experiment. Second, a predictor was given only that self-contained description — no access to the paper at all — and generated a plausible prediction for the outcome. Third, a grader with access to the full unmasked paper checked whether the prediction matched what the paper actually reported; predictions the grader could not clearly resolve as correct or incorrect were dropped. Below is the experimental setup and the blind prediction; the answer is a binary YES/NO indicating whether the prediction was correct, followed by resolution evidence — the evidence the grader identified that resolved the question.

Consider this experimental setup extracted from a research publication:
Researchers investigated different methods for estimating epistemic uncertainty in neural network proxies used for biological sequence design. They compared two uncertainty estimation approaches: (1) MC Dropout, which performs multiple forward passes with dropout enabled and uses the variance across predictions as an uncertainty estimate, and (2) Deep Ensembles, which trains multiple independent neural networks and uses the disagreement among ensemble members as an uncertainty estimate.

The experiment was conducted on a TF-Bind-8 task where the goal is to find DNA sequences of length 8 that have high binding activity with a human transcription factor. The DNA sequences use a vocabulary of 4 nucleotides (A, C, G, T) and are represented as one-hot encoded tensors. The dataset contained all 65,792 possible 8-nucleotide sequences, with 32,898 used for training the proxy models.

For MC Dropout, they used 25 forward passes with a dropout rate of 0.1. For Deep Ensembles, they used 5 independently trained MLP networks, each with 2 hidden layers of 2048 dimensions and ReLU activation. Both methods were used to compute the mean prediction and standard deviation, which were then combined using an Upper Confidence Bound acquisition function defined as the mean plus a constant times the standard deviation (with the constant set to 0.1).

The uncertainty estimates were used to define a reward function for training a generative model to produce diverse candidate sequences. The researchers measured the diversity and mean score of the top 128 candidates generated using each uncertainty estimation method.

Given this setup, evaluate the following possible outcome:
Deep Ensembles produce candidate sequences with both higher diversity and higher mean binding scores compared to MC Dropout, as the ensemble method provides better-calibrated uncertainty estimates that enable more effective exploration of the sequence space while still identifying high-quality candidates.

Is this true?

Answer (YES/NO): YES